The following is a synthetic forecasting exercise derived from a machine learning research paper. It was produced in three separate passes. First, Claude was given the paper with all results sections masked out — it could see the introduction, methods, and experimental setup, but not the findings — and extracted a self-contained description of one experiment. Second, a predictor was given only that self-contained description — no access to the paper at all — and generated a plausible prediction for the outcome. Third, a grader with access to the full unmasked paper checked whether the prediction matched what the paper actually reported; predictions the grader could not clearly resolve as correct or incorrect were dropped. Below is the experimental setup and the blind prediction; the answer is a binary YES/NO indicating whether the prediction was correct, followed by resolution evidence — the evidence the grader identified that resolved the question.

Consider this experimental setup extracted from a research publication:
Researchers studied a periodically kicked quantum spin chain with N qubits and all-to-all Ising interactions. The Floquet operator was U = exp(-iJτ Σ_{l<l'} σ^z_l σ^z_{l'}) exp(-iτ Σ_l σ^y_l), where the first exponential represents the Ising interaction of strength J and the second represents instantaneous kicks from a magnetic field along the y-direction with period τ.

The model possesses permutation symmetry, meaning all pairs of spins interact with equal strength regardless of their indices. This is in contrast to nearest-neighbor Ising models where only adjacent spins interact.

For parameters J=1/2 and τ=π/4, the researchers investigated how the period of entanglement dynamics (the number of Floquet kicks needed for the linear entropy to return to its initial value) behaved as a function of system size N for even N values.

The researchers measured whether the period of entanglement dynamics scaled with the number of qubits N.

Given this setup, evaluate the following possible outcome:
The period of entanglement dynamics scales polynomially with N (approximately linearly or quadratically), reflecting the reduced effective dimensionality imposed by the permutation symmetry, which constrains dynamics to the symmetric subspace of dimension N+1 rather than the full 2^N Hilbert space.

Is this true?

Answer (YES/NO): NO